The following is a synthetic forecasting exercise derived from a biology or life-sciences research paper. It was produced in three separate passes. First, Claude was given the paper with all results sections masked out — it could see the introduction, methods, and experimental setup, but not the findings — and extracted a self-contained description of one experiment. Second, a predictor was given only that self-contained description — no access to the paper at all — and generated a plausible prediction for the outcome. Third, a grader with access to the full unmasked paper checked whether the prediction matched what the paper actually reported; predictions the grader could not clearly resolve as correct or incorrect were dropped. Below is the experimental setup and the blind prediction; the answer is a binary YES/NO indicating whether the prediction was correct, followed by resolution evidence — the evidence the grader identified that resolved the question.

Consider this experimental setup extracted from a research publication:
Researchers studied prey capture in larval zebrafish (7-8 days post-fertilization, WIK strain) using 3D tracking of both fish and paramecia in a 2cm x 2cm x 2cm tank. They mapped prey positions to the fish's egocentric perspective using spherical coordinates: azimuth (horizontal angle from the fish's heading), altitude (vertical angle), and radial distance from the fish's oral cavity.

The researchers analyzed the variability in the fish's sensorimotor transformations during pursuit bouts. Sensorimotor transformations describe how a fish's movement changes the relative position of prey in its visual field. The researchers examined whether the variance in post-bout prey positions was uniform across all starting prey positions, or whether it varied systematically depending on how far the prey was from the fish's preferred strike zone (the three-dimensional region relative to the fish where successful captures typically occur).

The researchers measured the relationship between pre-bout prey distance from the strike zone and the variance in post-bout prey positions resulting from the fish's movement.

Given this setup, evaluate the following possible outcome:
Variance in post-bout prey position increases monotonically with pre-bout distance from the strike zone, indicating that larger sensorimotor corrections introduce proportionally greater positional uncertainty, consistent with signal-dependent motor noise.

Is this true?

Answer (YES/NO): YES